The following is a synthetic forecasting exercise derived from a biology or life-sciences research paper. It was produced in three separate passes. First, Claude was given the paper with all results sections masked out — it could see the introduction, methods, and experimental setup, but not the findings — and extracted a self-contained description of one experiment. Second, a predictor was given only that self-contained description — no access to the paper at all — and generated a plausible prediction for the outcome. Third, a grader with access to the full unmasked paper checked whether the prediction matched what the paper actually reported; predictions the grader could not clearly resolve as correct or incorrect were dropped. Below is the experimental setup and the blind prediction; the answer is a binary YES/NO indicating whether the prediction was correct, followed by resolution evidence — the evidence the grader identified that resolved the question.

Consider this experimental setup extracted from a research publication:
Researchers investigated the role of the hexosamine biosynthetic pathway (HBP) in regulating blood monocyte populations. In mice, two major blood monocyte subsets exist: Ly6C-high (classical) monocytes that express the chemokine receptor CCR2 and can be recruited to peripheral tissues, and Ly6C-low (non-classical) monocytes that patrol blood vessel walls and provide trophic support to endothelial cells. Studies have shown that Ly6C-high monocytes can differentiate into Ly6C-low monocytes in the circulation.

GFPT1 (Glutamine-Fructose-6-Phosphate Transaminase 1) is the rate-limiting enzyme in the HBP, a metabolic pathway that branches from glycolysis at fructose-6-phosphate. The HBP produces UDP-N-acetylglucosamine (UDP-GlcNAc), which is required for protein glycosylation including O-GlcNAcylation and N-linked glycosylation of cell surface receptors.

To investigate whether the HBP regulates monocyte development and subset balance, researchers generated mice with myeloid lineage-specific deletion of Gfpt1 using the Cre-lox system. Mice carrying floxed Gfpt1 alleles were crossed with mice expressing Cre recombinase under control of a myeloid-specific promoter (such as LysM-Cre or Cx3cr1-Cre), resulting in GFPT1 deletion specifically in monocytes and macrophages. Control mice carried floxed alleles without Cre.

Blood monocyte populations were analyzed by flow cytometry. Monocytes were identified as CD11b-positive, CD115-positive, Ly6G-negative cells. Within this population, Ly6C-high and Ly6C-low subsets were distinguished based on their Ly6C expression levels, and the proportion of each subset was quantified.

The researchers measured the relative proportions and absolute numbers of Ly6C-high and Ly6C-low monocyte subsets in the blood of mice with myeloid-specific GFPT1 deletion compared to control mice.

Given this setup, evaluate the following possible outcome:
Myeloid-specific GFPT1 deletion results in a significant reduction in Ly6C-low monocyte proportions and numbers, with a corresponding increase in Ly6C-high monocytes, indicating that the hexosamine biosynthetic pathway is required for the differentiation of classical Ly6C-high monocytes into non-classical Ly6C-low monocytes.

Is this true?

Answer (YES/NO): NO